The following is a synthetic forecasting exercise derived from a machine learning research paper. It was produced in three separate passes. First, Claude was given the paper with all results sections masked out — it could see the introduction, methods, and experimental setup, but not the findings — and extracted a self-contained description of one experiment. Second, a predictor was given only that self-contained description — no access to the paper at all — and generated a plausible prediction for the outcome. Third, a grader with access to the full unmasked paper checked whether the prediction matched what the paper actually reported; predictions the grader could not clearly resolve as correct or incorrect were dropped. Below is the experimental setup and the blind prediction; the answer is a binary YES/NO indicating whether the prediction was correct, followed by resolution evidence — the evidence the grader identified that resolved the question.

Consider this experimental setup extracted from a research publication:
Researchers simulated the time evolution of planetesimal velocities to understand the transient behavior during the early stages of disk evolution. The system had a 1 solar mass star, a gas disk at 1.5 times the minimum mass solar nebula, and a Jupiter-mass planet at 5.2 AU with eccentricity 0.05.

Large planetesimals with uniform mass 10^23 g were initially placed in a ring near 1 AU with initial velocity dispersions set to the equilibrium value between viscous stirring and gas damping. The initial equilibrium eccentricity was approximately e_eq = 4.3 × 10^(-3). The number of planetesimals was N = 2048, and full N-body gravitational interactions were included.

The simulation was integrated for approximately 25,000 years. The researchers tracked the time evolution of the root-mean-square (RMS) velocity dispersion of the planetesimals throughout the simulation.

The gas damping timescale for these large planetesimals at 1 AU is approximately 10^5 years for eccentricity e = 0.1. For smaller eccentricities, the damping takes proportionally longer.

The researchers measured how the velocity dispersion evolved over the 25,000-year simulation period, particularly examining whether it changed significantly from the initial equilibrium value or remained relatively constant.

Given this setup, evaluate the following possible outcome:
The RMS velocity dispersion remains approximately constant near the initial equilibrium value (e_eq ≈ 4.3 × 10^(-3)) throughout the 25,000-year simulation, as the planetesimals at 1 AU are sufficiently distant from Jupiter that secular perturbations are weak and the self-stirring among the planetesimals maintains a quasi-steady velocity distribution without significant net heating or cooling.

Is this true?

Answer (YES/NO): NO